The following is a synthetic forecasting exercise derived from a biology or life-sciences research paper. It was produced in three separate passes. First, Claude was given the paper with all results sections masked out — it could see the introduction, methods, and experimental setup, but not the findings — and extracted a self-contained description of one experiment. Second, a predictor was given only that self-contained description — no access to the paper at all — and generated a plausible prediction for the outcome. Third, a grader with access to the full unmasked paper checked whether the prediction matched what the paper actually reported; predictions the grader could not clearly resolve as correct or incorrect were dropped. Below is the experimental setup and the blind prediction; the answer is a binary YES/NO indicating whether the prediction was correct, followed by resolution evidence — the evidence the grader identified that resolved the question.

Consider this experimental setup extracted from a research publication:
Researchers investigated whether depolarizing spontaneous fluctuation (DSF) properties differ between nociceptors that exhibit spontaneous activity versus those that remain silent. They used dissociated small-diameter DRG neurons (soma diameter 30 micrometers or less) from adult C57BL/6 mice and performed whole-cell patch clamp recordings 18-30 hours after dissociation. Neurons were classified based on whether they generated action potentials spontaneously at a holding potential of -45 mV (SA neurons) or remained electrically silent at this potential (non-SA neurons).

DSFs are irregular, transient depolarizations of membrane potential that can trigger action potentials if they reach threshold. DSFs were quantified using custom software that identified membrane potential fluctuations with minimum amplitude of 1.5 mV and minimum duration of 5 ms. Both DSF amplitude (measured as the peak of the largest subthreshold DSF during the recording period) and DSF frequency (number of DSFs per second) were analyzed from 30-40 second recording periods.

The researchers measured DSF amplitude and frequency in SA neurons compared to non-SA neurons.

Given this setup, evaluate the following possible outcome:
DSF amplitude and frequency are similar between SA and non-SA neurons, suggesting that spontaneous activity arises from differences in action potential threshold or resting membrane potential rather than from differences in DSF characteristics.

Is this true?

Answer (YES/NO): NO